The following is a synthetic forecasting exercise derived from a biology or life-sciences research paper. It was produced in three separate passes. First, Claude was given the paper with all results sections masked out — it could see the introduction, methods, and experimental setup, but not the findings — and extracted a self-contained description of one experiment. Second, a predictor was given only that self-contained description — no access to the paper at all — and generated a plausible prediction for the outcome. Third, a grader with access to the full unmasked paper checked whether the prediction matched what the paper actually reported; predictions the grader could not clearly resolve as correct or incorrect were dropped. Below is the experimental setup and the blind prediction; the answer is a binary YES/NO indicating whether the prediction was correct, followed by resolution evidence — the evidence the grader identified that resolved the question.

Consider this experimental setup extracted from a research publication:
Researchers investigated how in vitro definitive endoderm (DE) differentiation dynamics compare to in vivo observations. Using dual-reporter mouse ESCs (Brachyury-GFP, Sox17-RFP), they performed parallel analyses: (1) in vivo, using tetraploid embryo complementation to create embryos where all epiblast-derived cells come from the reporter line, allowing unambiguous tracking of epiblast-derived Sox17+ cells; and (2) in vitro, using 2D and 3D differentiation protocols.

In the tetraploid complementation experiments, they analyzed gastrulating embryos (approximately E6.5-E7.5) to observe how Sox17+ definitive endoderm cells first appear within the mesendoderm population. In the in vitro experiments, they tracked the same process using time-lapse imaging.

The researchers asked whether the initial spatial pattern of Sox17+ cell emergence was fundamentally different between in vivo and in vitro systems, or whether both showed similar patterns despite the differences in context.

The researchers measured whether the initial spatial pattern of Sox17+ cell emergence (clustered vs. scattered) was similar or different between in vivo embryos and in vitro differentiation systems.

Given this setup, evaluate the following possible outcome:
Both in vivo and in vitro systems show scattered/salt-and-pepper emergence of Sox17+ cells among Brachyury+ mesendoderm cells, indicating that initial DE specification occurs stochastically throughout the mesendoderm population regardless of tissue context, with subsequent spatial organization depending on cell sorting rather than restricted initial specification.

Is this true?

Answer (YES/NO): YES